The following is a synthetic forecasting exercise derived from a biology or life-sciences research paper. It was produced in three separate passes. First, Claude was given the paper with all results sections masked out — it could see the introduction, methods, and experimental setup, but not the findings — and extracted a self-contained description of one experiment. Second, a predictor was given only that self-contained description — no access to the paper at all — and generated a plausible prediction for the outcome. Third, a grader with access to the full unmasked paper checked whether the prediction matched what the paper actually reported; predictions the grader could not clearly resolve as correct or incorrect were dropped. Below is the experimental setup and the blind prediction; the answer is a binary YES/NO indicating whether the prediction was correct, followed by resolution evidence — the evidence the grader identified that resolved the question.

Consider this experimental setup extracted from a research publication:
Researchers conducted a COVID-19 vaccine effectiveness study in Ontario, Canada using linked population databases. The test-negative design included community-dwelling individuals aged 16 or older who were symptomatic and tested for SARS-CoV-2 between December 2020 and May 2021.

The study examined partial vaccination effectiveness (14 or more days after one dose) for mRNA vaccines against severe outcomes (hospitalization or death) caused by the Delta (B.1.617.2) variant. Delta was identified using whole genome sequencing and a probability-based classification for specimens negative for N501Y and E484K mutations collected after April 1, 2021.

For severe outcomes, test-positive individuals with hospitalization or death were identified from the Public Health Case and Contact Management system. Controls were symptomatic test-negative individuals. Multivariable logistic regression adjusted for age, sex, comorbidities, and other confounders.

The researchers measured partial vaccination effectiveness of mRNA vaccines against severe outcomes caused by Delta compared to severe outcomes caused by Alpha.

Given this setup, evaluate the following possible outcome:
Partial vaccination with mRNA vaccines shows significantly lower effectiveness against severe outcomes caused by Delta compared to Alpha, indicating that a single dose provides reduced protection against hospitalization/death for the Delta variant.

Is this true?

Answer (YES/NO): NO